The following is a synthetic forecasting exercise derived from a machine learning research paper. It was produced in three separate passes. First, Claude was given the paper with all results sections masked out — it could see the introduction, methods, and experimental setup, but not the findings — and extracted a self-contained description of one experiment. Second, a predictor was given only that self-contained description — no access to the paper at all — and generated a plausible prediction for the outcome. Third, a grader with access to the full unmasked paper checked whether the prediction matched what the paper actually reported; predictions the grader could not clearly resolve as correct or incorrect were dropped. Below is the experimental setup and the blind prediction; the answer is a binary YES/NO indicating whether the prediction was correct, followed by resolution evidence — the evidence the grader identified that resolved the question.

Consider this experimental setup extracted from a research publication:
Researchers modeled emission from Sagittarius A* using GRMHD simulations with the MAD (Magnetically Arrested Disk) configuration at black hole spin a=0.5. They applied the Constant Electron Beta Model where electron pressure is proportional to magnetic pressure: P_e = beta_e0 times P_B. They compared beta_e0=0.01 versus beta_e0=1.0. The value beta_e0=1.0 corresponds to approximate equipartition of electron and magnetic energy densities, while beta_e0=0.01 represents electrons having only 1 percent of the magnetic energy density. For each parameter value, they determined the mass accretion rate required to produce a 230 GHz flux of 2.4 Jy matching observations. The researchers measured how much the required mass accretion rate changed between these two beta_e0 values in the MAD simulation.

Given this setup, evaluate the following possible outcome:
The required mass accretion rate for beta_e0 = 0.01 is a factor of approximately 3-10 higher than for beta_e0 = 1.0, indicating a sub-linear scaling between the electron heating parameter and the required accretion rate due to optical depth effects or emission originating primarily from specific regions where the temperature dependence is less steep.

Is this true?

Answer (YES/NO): NO